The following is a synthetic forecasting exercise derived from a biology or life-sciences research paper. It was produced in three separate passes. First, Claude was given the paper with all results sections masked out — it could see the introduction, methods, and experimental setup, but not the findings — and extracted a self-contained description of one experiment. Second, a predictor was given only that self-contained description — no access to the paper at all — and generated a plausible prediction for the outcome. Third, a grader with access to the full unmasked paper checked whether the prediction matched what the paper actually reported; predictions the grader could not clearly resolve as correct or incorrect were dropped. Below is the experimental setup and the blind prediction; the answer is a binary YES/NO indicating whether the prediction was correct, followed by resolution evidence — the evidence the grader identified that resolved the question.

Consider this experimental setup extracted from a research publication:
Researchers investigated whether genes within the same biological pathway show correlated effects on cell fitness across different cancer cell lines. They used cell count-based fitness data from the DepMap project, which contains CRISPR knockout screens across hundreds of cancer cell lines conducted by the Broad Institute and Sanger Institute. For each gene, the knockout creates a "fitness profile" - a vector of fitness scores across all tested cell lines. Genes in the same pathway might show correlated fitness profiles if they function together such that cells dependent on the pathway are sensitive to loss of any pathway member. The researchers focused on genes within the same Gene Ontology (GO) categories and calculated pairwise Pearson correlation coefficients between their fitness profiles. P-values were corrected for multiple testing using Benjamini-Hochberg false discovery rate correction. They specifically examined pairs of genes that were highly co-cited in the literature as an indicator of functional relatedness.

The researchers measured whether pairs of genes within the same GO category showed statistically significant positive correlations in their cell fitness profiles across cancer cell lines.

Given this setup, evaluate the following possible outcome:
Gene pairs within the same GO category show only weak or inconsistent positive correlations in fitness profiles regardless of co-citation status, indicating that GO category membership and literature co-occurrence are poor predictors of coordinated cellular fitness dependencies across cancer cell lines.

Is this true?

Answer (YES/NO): NO